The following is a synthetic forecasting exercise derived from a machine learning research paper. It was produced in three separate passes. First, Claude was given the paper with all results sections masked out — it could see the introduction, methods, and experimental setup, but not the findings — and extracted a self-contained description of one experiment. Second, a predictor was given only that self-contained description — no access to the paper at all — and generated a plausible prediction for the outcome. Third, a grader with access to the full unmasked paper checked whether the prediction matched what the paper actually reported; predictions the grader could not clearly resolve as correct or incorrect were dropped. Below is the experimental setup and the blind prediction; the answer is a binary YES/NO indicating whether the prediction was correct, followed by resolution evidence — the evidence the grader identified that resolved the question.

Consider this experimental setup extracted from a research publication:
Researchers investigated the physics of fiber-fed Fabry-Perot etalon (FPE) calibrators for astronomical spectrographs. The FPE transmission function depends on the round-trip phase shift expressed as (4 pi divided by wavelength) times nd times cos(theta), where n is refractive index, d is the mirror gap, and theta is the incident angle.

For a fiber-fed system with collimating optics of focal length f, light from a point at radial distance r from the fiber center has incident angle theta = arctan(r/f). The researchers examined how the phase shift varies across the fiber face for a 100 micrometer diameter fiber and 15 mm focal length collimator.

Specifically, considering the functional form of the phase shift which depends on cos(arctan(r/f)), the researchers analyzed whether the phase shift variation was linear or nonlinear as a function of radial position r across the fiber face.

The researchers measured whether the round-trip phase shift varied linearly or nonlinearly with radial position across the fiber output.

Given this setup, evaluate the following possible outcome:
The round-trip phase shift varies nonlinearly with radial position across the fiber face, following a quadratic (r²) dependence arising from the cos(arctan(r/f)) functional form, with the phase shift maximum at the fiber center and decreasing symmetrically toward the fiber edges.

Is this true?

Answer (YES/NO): YES